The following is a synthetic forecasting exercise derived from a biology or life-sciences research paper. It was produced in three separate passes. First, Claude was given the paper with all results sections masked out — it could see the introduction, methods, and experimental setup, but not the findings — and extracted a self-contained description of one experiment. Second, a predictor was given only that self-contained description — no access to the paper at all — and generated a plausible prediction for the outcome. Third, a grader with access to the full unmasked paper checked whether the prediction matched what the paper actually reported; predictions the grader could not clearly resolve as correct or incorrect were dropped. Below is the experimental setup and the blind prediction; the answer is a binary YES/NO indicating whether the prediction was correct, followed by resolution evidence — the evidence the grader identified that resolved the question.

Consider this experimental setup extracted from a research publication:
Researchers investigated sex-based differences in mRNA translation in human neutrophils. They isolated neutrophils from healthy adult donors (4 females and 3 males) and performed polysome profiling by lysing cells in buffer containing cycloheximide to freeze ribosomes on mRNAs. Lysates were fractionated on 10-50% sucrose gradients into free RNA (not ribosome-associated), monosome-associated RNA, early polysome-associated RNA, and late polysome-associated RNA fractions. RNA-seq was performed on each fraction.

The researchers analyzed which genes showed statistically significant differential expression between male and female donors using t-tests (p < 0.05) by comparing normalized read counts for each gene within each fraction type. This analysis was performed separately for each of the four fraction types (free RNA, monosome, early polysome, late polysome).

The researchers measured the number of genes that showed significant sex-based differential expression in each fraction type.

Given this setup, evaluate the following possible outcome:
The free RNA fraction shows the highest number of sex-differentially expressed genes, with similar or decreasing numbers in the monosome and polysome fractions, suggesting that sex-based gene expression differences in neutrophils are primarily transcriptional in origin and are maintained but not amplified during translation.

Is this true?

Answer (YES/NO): NO